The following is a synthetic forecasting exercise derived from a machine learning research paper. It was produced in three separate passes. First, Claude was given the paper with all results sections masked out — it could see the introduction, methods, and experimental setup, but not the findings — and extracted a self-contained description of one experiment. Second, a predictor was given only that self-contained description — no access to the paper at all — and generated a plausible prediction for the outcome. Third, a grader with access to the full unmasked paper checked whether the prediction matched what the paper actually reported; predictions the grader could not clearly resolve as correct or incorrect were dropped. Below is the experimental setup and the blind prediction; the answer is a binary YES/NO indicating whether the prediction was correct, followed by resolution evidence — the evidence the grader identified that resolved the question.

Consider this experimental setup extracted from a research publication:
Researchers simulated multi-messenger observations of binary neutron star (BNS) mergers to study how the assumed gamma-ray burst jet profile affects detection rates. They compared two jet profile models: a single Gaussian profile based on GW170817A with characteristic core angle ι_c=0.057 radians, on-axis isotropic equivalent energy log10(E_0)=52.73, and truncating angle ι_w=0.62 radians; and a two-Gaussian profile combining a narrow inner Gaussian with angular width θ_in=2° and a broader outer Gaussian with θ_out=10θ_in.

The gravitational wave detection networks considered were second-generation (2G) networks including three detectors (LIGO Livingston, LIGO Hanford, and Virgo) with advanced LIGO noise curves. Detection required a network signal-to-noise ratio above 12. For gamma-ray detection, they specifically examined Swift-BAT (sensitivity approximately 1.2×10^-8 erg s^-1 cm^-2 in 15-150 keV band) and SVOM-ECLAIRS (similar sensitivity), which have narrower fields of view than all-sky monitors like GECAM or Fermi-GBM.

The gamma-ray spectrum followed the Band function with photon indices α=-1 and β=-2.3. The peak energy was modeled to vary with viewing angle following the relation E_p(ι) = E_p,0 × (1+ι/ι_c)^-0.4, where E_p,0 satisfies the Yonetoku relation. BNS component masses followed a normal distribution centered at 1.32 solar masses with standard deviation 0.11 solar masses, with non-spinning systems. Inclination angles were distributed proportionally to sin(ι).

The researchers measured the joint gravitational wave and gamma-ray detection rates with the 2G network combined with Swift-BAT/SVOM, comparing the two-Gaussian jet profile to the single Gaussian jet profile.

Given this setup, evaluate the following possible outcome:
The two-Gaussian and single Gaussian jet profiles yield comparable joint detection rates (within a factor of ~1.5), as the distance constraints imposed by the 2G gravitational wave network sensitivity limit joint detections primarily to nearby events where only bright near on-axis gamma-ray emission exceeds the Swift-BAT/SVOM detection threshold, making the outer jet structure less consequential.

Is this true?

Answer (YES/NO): NO